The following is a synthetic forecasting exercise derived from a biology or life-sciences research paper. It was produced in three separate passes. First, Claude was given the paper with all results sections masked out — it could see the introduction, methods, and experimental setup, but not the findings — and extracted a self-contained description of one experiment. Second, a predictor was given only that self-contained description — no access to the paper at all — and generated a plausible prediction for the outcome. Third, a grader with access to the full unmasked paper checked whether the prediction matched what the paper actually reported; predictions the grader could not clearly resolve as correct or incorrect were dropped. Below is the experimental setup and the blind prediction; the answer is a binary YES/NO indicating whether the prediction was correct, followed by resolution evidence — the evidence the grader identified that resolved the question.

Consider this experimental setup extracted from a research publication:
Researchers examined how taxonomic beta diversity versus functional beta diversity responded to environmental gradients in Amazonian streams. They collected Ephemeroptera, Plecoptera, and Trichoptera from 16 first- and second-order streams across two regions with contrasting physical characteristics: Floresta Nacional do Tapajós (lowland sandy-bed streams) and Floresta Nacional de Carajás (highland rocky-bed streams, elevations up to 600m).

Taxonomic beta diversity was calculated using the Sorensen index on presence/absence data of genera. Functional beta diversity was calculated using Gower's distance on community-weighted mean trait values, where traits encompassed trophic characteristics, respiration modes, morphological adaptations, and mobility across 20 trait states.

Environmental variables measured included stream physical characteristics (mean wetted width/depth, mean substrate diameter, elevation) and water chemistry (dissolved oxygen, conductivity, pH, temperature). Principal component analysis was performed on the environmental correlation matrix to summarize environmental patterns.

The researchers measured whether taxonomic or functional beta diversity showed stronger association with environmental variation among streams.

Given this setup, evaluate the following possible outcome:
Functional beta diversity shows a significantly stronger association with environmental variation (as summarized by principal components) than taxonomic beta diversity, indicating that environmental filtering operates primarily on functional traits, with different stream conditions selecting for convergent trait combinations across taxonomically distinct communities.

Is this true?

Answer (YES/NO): NO